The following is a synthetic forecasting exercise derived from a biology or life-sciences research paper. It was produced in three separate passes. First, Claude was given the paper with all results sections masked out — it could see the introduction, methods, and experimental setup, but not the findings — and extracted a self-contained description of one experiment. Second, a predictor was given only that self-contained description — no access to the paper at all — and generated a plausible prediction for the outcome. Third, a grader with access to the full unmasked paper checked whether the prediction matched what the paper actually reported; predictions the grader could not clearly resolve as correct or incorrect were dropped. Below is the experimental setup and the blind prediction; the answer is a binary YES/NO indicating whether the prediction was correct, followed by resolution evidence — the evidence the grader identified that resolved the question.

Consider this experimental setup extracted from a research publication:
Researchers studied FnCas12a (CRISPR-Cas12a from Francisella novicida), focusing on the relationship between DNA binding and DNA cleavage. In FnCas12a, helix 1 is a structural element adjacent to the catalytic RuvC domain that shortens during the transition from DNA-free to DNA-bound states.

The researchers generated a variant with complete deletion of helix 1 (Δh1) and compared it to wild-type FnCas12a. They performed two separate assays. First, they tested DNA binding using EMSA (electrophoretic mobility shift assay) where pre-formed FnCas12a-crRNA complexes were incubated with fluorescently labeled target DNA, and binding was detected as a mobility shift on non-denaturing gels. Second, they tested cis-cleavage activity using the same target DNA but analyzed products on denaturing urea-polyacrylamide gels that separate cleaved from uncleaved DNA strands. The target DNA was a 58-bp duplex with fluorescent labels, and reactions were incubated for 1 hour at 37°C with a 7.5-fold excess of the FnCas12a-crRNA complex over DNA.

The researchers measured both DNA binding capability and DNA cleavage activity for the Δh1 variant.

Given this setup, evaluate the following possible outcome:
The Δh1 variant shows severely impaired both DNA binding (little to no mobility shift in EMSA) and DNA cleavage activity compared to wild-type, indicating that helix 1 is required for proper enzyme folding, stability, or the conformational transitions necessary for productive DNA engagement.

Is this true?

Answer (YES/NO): YES